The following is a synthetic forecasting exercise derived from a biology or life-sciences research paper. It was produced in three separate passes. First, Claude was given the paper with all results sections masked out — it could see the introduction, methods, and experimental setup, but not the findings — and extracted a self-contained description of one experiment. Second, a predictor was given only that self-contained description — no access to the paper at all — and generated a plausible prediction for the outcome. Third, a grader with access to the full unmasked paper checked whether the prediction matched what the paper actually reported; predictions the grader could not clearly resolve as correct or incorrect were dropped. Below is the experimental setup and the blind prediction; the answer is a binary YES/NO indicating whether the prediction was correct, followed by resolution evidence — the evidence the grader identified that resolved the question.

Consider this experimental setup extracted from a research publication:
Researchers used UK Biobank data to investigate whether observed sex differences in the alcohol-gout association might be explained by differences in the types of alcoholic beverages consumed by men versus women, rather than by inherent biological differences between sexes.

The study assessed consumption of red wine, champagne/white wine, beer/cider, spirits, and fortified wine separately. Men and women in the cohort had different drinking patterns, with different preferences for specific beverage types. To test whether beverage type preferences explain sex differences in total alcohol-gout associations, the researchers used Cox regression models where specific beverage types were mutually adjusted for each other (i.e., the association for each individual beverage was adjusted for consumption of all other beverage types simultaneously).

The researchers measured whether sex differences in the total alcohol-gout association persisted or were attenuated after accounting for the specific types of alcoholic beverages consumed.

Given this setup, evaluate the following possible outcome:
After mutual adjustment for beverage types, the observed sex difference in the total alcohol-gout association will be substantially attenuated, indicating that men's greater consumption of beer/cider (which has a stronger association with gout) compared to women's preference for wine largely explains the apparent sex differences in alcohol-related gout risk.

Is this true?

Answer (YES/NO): YES